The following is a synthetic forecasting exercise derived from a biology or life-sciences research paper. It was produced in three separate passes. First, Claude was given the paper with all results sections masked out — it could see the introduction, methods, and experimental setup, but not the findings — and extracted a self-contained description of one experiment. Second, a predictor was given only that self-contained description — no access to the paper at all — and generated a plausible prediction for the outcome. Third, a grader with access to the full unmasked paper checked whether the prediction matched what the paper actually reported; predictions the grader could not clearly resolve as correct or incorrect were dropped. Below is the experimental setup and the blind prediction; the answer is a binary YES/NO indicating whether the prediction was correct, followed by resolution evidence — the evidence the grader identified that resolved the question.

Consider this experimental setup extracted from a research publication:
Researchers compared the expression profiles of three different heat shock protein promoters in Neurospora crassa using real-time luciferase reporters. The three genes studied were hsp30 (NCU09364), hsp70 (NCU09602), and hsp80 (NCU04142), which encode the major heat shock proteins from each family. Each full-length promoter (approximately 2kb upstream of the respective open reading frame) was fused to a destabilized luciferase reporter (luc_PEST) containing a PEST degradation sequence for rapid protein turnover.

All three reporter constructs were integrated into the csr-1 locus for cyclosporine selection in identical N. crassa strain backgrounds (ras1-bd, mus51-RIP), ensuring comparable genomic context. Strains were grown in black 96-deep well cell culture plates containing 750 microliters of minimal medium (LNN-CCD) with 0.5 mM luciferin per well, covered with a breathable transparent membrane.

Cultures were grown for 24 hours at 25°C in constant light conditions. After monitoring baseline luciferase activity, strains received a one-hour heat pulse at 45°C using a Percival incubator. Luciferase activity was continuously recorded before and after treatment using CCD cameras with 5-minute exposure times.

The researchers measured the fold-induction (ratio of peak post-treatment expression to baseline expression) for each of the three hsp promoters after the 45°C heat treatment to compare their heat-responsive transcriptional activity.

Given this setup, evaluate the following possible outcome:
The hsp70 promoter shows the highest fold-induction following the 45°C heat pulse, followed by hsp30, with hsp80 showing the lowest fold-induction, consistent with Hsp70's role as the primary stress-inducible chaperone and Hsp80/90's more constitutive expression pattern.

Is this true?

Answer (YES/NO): NO